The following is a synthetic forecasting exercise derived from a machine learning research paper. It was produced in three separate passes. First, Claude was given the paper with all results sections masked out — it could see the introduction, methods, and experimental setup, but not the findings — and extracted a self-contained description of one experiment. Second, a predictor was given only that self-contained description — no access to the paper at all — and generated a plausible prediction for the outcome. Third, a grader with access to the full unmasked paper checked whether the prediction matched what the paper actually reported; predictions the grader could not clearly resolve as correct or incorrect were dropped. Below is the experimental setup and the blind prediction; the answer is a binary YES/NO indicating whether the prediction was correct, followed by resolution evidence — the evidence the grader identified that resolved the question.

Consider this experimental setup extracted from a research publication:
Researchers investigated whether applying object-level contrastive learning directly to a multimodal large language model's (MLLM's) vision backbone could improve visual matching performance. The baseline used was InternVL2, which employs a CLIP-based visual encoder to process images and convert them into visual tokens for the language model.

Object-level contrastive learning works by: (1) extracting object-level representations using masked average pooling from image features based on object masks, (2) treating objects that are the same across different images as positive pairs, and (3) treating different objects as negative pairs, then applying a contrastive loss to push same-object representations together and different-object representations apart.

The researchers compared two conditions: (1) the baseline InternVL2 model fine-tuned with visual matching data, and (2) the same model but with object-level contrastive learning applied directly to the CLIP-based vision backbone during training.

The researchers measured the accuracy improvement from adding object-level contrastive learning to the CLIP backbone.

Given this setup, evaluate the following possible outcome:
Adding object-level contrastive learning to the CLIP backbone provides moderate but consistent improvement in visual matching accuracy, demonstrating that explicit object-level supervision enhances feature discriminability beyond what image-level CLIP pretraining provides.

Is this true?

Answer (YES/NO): NO